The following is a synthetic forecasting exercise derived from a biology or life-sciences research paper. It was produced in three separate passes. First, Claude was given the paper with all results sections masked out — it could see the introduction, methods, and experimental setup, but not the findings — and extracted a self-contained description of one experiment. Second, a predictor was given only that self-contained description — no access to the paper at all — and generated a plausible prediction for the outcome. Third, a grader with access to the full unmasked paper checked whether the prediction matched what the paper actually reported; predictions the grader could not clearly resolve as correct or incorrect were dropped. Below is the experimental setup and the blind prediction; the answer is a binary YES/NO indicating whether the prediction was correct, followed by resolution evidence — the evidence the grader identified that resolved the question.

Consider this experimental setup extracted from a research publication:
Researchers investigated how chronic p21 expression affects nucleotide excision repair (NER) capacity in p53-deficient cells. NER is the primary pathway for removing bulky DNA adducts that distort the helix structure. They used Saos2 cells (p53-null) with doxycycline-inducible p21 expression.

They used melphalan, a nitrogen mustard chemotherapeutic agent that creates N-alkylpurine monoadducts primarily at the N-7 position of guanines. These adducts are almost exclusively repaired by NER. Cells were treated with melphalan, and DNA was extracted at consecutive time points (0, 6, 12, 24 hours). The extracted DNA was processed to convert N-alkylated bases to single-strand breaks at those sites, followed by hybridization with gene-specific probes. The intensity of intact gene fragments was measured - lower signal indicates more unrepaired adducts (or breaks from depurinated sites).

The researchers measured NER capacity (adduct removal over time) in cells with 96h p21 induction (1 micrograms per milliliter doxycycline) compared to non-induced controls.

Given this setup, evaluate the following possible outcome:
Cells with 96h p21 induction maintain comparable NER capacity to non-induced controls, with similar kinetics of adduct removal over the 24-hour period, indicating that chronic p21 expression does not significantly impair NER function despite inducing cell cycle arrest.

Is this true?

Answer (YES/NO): NO